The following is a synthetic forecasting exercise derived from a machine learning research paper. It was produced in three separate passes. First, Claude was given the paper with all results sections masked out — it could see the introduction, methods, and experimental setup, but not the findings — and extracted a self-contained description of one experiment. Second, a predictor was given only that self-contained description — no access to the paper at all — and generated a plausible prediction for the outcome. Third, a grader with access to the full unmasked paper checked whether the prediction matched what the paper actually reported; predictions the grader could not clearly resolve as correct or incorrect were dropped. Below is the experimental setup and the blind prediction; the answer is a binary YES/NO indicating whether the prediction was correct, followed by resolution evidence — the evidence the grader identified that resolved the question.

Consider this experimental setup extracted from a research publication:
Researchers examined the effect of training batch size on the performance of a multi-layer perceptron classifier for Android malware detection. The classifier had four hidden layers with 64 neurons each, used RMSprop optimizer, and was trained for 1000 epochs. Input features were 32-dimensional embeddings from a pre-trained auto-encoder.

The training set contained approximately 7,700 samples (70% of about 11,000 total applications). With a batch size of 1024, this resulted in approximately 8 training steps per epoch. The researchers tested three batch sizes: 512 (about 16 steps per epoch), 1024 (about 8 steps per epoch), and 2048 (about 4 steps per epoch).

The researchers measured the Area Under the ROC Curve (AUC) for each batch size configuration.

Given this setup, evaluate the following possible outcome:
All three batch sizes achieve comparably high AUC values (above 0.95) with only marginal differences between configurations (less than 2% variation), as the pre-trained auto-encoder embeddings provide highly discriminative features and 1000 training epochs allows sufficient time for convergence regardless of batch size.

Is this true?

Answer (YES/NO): NO